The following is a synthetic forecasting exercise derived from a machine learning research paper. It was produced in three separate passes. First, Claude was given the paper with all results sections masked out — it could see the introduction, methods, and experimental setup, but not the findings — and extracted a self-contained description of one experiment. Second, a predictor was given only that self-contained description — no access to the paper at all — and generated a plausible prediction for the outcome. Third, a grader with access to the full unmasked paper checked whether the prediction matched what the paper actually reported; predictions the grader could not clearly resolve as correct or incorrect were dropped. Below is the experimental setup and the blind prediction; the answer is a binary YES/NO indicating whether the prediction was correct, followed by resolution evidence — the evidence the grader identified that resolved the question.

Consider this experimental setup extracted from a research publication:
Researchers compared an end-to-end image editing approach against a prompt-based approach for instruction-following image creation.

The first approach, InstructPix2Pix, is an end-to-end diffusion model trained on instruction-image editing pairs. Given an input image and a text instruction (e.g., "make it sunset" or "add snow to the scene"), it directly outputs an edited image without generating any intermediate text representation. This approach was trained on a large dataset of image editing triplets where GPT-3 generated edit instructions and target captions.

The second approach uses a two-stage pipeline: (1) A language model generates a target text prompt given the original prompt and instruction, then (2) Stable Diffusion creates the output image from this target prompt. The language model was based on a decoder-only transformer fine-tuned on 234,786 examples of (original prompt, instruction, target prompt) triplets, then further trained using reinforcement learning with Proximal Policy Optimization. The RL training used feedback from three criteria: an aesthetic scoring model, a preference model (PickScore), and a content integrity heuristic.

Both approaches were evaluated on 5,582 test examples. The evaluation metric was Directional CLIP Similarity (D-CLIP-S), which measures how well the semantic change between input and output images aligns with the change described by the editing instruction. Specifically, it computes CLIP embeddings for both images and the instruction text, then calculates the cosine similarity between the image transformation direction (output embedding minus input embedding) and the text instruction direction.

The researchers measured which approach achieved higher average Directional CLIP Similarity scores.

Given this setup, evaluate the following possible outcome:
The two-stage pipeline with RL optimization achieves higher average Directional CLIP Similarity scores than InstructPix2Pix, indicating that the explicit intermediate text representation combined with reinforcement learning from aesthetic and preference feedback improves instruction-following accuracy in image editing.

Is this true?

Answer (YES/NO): NO